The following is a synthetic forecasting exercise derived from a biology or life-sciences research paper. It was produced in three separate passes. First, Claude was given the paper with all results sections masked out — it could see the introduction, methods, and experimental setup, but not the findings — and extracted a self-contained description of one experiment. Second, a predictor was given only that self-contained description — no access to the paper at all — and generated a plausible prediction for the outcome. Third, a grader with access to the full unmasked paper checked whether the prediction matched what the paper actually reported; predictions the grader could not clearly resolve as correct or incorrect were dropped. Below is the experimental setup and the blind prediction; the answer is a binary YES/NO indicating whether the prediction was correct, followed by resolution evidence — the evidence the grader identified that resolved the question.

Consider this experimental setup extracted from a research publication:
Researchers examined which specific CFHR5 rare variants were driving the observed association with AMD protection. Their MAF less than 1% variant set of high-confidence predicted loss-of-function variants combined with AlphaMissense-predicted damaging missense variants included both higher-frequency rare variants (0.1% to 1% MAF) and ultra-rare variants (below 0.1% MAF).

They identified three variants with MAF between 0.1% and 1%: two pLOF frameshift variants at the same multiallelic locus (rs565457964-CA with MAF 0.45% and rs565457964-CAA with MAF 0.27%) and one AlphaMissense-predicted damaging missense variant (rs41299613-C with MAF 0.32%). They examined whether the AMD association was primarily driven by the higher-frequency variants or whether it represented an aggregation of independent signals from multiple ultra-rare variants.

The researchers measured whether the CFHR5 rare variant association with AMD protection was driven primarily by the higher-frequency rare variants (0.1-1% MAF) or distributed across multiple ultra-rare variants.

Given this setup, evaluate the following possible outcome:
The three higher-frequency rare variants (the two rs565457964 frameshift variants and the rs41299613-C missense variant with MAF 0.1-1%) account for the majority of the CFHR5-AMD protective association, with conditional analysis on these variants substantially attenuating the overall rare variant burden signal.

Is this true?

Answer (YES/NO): YES